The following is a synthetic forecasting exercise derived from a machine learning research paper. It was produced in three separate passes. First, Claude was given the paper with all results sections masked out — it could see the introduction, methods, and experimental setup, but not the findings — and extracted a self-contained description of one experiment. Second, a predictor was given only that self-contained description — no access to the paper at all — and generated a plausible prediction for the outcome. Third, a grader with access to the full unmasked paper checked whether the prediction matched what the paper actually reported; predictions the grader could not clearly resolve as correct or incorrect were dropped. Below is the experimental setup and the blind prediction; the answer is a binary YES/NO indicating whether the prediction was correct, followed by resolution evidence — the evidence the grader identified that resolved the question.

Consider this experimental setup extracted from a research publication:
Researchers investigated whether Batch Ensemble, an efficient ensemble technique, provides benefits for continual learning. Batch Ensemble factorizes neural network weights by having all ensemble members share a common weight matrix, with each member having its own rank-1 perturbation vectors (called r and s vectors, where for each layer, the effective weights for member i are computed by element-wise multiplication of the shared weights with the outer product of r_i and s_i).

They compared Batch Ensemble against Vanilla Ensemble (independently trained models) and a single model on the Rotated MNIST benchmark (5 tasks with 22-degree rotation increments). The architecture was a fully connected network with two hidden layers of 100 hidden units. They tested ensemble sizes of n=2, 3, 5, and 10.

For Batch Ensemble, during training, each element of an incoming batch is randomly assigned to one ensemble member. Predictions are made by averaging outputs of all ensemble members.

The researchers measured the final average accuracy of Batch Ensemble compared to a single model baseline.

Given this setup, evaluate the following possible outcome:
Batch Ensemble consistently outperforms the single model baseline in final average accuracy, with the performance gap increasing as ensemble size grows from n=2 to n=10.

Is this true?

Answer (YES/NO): NO